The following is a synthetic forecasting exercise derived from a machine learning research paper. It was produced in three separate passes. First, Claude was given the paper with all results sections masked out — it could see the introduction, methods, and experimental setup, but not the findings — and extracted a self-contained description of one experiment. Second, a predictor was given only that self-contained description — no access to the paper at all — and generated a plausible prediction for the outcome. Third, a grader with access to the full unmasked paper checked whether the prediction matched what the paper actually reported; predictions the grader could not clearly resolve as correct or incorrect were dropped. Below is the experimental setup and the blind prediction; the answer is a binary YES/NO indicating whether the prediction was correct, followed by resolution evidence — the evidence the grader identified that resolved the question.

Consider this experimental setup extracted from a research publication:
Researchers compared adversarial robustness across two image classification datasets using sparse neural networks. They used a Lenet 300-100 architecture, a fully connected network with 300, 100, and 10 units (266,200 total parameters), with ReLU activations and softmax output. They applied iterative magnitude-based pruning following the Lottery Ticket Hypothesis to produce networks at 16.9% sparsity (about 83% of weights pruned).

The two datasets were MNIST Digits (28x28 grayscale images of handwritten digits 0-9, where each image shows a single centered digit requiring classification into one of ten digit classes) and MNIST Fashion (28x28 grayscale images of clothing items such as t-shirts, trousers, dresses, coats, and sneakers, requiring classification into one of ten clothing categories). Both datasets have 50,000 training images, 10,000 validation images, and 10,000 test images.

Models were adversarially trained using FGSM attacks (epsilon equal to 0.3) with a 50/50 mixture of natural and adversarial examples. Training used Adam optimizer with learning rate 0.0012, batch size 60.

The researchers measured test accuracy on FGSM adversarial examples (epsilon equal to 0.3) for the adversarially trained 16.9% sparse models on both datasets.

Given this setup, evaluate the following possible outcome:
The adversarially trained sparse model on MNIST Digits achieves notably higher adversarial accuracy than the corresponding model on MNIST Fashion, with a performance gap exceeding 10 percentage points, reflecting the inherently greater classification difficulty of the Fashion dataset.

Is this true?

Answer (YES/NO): YES